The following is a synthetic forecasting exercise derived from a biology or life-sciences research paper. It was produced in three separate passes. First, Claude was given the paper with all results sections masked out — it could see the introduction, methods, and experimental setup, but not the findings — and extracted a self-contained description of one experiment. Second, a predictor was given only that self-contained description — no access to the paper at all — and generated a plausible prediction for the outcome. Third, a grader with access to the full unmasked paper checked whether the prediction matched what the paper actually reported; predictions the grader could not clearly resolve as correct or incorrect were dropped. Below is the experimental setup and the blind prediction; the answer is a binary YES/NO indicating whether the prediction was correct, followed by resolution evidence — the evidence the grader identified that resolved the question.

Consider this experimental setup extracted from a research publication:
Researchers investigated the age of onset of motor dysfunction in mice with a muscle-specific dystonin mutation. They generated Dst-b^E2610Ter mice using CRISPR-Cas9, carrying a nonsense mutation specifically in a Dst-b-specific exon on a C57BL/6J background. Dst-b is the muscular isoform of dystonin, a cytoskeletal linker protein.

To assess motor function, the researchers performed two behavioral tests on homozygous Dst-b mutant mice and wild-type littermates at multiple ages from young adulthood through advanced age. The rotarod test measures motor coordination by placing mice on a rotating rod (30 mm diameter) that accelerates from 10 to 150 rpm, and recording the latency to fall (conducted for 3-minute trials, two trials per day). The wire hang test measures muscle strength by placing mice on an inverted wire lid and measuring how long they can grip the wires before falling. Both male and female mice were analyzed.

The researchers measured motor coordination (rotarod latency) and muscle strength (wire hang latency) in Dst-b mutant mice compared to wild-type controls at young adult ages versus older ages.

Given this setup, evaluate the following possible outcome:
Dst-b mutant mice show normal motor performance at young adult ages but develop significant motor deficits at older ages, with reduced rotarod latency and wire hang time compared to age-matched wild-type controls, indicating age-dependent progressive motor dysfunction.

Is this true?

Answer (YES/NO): NO